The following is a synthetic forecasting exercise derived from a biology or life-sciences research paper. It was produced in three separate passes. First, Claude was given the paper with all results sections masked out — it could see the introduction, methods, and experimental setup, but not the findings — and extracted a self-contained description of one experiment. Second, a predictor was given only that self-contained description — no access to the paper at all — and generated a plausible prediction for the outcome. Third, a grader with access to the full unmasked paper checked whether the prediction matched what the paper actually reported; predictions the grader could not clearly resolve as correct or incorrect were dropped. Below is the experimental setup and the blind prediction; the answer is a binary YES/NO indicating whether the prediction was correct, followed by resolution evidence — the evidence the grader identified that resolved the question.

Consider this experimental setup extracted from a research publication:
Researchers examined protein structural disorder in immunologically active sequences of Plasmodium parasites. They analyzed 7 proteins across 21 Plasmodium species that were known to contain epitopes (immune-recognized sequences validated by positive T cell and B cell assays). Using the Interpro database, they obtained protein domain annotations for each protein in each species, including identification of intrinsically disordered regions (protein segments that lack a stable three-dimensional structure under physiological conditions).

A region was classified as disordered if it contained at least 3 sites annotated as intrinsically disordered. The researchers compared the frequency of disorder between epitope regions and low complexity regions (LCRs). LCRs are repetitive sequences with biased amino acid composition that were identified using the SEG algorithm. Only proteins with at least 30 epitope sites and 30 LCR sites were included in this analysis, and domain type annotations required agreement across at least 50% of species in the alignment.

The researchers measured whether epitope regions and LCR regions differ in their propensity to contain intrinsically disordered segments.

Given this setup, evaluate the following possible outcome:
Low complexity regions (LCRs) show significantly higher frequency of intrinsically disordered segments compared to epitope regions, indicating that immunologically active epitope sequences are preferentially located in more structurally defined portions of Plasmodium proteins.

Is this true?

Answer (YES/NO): YES